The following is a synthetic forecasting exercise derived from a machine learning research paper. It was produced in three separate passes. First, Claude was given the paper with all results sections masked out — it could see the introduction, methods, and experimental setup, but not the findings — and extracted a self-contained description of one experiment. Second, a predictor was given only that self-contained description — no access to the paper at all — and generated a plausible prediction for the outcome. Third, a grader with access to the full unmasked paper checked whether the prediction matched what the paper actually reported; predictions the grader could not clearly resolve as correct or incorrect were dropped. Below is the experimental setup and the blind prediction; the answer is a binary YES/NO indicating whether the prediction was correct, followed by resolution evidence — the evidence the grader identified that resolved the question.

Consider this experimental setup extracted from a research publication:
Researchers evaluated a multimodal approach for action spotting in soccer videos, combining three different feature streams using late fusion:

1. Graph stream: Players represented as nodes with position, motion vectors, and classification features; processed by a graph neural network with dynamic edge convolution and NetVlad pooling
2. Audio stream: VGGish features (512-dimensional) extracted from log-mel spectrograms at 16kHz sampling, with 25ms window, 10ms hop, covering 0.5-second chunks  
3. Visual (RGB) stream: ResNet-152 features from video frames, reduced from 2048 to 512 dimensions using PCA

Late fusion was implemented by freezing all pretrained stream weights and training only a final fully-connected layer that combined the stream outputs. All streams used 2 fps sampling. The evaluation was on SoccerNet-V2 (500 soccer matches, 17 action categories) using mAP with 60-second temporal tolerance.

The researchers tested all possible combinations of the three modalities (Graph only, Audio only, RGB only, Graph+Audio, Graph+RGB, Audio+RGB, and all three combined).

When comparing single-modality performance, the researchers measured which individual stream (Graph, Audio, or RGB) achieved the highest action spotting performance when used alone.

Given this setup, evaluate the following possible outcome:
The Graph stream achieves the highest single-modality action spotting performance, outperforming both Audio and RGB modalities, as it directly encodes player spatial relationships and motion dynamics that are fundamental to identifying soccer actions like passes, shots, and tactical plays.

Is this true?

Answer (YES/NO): NO